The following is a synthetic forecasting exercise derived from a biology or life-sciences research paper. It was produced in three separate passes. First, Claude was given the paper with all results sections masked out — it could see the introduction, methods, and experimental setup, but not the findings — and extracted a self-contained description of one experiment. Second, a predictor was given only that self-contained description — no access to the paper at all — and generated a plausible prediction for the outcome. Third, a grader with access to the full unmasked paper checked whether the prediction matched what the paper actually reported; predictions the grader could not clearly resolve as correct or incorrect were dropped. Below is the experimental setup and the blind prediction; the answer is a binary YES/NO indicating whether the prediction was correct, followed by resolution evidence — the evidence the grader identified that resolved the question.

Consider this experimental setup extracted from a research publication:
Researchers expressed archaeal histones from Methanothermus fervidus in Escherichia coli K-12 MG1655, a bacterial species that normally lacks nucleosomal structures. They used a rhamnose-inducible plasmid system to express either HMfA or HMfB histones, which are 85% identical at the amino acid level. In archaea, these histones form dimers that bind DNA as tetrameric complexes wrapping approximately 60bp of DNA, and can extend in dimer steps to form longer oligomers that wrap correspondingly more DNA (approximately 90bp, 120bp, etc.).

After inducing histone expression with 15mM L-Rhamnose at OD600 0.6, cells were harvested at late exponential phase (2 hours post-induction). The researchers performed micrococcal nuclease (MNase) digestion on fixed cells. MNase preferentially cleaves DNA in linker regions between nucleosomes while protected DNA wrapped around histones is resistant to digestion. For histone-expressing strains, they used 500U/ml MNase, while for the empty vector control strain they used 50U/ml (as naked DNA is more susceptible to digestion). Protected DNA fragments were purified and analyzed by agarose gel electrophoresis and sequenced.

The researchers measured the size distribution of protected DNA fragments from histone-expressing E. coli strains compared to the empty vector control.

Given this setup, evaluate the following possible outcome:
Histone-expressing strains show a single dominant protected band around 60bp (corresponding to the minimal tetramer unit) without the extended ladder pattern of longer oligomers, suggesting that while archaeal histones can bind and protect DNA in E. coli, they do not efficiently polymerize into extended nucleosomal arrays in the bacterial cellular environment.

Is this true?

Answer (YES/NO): NO